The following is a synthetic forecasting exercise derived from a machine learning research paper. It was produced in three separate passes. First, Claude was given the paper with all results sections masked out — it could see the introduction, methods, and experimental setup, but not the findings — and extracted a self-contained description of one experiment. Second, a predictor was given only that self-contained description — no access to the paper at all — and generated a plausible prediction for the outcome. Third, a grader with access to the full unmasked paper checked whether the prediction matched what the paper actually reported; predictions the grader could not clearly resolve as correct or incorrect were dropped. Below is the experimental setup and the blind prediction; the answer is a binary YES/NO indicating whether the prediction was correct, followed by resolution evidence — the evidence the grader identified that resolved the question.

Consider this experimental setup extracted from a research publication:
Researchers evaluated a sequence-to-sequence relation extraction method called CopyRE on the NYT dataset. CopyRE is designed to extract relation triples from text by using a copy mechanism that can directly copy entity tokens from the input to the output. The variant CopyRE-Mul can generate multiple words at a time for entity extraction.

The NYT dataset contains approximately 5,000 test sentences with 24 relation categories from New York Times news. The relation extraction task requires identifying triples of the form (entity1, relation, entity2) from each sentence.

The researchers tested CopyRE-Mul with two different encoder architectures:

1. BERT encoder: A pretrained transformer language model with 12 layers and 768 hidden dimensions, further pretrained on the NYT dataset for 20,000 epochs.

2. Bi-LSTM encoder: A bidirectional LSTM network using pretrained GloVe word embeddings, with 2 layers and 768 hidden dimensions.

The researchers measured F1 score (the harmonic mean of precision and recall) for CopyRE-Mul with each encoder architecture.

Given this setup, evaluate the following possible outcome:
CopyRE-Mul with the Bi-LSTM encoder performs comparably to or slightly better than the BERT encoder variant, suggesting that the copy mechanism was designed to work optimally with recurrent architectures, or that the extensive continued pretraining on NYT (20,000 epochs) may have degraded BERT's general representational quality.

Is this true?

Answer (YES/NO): NO